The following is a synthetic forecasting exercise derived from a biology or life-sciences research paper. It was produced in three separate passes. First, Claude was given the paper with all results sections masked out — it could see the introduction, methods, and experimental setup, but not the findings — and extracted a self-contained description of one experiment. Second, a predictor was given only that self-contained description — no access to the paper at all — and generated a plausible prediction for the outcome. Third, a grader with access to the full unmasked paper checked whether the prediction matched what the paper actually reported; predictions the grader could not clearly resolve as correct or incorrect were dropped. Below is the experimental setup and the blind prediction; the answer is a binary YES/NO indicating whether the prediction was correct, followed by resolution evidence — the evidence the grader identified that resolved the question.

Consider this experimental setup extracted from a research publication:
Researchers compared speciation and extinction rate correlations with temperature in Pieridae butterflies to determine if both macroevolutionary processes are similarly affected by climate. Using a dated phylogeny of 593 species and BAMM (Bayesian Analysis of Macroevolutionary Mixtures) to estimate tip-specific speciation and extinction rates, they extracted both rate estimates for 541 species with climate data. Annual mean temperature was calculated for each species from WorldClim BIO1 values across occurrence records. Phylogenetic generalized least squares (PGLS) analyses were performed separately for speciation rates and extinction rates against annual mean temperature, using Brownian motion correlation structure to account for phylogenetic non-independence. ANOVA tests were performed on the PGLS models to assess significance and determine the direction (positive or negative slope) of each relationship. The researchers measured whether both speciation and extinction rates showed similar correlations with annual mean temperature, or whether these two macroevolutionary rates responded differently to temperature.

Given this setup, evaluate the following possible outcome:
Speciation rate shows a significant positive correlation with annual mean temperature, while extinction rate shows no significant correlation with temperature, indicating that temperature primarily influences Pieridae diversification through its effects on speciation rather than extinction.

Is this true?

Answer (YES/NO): NO